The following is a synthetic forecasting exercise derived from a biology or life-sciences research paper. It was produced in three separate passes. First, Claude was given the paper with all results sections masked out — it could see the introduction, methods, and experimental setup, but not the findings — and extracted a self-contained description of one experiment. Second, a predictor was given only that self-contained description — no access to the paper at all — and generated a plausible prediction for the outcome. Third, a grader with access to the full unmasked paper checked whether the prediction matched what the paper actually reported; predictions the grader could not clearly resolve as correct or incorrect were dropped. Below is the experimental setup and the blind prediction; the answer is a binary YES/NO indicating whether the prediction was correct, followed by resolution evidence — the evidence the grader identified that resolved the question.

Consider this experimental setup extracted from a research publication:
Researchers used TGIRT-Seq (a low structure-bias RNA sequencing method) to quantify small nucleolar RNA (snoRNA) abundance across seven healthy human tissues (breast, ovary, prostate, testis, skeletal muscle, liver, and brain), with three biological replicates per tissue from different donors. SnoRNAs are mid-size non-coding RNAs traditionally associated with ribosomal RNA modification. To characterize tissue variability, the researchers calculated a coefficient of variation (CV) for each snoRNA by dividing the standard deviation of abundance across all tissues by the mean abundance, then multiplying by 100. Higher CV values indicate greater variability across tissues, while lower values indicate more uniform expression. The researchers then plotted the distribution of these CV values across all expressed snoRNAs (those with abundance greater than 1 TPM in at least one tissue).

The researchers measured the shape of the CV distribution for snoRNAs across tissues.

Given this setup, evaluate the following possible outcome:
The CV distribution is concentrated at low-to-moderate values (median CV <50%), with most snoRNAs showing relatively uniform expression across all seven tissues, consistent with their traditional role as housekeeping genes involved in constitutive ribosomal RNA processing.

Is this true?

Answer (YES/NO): NO